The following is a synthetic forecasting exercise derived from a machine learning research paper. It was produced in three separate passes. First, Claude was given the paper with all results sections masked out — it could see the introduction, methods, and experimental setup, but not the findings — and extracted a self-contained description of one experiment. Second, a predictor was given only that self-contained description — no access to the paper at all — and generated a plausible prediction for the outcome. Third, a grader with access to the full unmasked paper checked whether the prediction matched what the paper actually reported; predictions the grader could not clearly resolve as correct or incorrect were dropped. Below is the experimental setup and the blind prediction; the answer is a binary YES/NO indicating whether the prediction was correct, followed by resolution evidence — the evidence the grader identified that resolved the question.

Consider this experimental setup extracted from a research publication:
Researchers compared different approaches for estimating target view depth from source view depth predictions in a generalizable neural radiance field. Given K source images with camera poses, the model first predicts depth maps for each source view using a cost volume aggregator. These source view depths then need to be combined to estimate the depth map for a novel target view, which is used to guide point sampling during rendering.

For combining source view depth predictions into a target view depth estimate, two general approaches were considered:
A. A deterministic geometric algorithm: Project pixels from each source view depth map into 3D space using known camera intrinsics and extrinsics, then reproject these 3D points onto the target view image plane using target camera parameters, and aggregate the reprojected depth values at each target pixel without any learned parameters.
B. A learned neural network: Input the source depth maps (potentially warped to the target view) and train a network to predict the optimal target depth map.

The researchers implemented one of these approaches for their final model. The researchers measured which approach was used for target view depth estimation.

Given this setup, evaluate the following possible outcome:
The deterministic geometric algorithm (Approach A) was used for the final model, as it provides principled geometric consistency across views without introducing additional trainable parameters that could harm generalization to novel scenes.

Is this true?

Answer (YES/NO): YES